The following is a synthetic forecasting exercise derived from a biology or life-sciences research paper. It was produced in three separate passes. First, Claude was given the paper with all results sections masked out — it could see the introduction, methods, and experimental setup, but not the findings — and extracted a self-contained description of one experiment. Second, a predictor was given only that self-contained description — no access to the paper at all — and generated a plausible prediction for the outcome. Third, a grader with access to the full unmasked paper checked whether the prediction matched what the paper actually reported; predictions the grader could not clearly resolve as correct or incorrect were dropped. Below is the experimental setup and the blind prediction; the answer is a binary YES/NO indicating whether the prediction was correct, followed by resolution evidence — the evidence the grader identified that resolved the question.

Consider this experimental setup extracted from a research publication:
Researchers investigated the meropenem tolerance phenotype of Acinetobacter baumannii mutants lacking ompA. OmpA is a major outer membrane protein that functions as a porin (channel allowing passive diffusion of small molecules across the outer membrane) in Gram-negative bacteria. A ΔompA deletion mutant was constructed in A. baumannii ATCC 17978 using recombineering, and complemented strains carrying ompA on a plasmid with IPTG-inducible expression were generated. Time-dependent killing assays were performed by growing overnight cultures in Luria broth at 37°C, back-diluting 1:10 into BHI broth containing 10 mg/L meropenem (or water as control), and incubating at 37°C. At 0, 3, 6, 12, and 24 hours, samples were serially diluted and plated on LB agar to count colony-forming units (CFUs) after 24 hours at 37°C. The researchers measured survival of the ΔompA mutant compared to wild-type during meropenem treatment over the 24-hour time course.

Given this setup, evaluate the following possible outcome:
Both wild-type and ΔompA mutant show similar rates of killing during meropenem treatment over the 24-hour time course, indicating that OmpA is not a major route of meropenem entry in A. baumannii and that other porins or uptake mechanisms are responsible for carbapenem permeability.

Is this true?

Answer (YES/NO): NO